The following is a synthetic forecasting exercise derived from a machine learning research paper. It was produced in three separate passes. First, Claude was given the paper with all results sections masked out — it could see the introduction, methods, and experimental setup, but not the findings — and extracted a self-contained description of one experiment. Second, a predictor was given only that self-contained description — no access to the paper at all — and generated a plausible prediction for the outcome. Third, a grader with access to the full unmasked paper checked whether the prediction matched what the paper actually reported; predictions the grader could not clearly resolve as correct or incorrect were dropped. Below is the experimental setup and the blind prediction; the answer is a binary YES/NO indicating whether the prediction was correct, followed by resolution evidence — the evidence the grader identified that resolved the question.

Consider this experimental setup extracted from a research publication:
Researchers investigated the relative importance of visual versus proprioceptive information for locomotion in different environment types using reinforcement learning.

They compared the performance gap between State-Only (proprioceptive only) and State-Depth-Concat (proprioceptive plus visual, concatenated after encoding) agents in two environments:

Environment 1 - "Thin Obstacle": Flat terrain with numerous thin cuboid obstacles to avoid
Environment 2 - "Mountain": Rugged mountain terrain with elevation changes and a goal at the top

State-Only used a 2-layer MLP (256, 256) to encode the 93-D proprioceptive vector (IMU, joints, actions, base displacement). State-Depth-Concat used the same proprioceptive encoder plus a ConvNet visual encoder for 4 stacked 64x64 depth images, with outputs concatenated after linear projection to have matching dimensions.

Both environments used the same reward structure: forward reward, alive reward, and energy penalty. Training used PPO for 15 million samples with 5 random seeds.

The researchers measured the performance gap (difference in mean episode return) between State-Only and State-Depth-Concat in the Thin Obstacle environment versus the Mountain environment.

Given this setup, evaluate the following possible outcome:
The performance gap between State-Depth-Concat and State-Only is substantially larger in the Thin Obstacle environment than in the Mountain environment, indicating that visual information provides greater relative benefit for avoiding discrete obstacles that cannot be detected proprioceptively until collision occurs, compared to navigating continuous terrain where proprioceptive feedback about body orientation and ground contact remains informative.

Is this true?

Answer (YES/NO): YES